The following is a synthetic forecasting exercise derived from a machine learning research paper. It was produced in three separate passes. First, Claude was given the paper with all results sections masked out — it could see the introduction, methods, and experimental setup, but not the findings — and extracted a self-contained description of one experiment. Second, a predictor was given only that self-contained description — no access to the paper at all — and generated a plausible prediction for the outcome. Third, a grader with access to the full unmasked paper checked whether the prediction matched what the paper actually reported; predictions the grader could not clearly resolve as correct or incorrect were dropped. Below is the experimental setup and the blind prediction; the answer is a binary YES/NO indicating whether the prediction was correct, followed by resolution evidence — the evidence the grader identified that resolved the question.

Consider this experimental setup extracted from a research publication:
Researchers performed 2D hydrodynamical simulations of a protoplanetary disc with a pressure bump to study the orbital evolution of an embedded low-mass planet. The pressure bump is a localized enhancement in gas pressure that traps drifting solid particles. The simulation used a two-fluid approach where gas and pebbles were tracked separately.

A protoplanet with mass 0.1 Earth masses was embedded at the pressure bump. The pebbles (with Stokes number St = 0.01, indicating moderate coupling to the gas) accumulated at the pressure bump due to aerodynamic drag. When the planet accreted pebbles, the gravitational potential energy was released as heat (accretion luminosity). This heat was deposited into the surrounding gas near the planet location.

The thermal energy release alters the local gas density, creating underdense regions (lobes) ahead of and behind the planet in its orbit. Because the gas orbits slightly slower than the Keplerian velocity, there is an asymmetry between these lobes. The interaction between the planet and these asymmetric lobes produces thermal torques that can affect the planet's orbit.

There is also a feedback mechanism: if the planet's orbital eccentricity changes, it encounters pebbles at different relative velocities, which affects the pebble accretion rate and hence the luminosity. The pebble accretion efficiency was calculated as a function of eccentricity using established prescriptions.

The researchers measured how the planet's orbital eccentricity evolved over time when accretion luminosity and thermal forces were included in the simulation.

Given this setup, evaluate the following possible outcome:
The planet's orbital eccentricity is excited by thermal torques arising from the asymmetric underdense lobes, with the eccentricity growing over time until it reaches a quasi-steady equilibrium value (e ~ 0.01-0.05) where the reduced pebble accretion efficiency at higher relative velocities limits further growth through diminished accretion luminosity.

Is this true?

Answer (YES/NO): NO